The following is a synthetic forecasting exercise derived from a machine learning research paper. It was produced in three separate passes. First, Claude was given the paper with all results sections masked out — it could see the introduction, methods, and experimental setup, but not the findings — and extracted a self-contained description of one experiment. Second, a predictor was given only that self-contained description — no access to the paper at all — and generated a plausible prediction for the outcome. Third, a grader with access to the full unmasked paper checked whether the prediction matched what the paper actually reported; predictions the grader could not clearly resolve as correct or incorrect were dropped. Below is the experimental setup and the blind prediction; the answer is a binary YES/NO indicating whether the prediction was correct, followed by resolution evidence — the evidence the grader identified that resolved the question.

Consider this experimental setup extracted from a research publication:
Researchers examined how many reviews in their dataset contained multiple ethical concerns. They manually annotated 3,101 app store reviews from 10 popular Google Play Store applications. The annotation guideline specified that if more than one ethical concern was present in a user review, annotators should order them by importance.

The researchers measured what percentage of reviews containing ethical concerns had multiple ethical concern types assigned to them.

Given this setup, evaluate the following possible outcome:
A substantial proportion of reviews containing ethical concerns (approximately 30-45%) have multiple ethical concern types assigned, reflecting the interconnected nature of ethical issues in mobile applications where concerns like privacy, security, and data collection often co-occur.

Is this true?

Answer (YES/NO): NO